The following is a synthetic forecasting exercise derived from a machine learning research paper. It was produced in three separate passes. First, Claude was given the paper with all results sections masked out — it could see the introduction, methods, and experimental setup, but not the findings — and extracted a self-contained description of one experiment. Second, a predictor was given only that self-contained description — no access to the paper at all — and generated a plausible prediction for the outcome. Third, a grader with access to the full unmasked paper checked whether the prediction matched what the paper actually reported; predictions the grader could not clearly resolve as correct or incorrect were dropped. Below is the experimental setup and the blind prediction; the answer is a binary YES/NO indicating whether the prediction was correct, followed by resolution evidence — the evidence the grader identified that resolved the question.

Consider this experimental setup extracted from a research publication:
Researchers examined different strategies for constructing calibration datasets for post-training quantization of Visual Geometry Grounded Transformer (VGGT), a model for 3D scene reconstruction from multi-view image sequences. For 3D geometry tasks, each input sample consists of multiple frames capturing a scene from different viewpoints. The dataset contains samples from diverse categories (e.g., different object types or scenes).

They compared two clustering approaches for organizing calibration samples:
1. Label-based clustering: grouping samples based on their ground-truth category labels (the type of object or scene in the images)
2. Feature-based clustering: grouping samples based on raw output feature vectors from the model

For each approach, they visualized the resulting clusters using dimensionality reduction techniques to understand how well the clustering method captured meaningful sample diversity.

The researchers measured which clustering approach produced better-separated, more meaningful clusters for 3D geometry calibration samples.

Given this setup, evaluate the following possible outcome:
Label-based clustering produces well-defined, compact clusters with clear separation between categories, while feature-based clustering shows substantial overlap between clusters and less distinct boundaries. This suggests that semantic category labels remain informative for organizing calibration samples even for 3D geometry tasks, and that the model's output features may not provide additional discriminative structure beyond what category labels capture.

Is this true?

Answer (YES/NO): NO